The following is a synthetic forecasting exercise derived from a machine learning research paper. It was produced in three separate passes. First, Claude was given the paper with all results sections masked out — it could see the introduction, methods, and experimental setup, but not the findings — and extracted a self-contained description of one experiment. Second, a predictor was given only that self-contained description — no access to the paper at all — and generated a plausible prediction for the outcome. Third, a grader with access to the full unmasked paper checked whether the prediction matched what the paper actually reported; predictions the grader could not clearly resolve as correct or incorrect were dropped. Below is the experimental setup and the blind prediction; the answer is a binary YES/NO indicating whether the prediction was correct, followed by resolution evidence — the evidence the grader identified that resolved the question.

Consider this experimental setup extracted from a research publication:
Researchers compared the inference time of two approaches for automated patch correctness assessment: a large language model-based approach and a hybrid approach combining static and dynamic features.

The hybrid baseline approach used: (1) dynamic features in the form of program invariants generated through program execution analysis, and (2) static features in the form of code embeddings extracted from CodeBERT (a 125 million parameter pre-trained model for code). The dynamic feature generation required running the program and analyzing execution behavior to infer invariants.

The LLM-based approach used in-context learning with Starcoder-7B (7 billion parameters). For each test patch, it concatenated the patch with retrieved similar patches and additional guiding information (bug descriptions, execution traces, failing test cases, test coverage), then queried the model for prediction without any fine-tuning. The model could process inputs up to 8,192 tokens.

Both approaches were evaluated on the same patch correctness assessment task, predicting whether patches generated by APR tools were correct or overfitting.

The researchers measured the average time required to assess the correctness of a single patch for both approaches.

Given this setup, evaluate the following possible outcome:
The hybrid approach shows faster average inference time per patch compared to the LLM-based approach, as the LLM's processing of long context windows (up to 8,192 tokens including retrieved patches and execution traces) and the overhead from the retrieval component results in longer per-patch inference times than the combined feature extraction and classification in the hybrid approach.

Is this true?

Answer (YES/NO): NO